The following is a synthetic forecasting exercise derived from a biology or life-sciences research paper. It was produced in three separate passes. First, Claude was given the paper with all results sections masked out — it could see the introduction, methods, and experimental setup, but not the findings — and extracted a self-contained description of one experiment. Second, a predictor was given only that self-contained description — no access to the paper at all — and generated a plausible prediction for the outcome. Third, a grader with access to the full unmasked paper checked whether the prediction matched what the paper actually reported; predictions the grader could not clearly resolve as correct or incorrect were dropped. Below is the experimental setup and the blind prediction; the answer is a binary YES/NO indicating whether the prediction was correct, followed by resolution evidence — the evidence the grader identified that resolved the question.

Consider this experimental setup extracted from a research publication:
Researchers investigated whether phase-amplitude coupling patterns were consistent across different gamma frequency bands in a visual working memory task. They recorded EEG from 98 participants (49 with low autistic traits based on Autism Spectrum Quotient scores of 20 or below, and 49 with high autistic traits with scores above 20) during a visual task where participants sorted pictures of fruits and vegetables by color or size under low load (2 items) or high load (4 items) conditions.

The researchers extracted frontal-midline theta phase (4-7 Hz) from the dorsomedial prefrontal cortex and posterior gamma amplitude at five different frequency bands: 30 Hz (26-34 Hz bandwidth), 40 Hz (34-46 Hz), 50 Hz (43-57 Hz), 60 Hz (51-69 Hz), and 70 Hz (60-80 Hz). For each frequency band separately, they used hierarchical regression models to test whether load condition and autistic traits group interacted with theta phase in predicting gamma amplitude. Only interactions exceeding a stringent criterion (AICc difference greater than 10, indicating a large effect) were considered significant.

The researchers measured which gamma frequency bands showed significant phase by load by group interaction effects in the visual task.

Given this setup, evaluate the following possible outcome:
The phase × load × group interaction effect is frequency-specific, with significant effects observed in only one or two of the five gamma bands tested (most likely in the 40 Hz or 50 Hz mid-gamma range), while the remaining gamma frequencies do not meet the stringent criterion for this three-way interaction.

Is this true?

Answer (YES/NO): NO